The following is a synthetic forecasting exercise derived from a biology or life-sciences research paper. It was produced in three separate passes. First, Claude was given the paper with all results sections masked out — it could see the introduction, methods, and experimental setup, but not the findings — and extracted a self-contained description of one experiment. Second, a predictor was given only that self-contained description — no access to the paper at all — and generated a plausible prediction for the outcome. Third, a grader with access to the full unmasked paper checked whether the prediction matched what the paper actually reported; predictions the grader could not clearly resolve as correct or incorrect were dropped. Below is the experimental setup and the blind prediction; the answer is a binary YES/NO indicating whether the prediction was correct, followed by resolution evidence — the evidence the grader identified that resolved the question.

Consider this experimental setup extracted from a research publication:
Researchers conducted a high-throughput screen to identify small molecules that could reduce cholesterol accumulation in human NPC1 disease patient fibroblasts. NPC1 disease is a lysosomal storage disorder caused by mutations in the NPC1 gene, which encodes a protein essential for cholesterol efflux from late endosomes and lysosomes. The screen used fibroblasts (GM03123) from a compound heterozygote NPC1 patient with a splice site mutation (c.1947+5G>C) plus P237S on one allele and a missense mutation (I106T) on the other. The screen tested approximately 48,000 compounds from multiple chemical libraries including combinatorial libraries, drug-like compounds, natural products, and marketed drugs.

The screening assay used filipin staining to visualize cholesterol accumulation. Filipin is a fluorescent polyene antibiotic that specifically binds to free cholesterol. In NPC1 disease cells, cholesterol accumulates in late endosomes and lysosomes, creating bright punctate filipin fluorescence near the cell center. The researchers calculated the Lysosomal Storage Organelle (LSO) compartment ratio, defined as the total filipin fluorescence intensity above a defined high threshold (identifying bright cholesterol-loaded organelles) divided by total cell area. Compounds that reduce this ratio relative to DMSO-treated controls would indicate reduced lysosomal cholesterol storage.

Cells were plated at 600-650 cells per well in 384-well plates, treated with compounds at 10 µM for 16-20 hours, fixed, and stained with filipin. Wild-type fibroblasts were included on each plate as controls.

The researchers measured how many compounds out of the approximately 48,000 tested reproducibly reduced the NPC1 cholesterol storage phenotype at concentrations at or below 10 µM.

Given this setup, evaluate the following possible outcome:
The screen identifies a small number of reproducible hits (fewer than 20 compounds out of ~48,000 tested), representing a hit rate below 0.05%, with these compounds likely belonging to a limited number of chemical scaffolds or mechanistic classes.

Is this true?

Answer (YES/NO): NO